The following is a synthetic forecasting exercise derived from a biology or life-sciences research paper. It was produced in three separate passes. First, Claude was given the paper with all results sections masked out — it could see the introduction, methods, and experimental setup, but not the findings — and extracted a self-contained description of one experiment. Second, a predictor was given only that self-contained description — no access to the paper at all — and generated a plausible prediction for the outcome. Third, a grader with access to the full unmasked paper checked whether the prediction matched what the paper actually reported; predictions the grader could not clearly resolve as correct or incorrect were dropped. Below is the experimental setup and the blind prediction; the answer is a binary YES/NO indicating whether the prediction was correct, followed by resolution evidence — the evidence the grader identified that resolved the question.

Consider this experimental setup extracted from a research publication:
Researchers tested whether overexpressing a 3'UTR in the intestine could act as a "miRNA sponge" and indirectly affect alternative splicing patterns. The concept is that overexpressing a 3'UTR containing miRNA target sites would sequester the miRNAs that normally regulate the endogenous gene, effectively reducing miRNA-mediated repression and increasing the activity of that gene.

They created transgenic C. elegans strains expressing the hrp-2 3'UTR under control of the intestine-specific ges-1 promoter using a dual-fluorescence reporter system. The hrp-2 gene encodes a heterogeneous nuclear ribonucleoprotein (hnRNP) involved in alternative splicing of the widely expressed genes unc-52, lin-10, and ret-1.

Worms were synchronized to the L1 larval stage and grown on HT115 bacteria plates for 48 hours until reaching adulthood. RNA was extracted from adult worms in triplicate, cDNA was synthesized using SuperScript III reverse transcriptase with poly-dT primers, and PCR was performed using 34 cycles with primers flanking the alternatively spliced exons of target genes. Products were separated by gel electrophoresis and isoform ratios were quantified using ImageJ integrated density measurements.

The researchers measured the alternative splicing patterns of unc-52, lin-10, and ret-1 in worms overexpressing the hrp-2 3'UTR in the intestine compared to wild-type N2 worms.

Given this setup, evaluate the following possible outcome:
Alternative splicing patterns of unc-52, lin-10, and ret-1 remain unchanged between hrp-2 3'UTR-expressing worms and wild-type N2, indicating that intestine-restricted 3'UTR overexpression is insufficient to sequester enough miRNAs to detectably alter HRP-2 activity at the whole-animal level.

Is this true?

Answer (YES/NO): NO